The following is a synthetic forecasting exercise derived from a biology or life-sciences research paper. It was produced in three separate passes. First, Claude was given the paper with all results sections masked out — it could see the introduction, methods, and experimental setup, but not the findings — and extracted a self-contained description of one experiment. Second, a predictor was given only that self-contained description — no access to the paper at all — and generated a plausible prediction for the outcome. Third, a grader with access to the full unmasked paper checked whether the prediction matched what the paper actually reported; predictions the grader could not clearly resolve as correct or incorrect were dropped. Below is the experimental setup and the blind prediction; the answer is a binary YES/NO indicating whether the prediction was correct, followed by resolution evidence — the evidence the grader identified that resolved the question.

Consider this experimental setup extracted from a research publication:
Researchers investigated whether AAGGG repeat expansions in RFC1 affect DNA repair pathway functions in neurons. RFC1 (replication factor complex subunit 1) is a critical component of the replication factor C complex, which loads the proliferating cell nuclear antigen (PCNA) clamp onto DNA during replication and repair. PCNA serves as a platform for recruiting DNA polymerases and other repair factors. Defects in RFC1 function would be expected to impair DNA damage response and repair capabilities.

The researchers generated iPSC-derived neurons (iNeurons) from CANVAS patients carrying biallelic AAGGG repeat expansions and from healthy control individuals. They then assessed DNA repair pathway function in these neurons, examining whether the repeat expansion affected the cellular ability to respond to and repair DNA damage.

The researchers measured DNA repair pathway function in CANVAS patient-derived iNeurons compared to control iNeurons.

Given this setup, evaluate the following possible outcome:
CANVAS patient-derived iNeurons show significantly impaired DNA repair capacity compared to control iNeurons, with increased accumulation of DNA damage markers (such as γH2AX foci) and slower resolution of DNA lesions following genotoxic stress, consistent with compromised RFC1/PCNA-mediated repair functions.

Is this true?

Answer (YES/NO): NO